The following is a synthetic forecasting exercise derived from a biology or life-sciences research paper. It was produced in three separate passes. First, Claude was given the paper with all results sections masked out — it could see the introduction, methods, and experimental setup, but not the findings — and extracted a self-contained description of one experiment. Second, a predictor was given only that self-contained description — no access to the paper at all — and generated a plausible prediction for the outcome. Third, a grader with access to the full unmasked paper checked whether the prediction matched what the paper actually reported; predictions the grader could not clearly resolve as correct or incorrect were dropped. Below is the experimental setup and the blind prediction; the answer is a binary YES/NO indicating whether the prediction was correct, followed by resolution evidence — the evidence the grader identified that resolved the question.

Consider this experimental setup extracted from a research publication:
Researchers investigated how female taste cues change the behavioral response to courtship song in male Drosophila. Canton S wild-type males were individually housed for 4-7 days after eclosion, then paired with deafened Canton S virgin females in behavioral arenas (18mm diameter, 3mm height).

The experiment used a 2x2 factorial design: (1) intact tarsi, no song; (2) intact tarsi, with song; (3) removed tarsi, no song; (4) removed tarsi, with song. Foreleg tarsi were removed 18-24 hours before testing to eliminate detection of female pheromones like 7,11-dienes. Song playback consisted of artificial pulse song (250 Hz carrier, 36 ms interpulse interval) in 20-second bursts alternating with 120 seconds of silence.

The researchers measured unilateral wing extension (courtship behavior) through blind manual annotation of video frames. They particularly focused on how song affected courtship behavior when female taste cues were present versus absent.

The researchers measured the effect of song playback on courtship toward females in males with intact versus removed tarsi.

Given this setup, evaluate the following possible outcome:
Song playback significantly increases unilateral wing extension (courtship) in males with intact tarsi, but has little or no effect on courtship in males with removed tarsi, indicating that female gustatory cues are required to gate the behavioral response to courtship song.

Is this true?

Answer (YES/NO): NO